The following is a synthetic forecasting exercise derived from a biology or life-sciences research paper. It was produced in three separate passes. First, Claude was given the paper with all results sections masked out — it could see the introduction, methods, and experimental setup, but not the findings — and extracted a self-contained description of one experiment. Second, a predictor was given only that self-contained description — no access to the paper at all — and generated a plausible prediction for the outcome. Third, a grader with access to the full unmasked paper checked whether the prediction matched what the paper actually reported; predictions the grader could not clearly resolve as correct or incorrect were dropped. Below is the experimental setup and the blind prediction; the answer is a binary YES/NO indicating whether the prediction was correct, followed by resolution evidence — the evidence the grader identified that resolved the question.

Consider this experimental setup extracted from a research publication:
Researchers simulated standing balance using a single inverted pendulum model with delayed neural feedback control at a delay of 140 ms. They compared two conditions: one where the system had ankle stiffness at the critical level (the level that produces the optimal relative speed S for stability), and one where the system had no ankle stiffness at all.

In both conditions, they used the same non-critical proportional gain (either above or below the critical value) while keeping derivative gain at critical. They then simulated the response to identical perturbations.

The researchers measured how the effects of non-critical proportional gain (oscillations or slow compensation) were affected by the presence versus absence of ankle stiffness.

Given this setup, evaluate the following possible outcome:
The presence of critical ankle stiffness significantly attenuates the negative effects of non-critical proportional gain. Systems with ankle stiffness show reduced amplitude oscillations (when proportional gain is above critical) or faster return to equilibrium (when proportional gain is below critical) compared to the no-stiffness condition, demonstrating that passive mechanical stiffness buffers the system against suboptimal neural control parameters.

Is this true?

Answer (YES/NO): YES